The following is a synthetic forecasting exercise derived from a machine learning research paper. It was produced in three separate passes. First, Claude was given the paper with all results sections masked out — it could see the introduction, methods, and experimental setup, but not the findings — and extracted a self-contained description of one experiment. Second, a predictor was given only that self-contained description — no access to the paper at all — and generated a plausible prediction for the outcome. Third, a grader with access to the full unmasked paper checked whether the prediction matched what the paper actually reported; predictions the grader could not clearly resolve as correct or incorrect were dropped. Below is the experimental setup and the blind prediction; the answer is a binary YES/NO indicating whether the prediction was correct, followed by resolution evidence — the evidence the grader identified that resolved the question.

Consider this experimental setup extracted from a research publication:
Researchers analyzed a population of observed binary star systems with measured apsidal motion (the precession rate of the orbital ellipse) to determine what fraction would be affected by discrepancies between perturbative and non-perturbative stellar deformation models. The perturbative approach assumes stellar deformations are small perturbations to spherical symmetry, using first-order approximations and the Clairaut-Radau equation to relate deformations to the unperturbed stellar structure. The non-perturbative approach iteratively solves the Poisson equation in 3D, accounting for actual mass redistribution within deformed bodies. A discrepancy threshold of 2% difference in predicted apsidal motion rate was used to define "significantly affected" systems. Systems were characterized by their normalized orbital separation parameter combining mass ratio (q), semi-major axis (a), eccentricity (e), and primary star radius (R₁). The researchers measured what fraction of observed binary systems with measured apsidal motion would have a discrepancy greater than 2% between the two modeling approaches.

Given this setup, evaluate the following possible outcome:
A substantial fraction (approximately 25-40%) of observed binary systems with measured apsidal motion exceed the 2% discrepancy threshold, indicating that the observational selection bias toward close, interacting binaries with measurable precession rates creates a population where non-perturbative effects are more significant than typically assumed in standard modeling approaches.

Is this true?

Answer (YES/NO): NO